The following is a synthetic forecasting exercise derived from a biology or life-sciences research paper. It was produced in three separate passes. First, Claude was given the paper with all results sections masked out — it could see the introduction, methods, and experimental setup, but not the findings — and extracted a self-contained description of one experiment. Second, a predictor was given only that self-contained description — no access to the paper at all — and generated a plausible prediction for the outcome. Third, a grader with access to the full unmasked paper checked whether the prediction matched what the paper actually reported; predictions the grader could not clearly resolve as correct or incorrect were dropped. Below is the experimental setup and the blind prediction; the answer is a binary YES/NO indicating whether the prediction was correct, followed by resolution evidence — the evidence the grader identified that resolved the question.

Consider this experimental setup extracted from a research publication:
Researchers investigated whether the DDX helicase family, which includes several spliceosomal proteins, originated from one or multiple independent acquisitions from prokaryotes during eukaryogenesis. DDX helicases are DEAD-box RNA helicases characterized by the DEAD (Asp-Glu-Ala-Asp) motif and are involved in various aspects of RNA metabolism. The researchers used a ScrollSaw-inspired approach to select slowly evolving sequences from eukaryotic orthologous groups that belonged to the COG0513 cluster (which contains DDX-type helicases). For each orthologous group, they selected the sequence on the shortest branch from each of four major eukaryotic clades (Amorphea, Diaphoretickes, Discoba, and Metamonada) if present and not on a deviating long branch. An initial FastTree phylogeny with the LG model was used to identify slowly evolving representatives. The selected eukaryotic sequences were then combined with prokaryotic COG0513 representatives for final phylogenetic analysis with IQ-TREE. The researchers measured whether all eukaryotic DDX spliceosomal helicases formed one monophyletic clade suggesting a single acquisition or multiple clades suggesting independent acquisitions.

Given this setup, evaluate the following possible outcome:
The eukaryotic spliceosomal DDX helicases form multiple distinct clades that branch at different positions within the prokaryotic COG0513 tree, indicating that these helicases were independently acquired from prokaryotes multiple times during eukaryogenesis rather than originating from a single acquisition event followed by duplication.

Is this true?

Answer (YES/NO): YES